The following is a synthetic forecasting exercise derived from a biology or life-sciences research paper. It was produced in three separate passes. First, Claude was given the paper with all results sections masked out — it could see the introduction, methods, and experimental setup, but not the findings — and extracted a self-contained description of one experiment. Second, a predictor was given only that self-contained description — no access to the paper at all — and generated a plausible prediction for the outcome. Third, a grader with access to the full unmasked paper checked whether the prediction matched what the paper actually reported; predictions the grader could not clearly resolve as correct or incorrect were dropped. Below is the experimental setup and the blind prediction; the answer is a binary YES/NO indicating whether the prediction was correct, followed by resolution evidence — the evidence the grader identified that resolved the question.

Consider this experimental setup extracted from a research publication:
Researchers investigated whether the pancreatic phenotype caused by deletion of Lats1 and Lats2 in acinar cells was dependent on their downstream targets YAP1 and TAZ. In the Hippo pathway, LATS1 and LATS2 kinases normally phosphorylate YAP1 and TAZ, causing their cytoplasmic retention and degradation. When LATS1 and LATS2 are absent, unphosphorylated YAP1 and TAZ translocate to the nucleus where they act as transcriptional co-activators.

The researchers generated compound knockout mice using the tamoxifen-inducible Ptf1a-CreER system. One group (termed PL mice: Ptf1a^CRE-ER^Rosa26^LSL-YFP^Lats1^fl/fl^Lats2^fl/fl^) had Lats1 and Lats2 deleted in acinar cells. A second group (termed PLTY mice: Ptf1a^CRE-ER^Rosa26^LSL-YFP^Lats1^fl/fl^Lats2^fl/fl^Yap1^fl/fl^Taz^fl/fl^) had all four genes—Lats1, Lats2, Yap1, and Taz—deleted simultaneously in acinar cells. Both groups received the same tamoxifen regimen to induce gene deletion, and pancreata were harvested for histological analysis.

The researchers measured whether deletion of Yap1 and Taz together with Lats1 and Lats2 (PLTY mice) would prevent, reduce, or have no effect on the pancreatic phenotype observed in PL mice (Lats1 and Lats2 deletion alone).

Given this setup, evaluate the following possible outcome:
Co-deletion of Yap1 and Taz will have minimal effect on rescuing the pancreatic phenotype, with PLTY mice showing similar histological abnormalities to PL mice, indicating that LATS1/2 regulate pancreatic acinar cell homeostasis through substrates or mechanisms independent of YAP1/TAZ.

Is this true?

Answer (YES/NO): NO